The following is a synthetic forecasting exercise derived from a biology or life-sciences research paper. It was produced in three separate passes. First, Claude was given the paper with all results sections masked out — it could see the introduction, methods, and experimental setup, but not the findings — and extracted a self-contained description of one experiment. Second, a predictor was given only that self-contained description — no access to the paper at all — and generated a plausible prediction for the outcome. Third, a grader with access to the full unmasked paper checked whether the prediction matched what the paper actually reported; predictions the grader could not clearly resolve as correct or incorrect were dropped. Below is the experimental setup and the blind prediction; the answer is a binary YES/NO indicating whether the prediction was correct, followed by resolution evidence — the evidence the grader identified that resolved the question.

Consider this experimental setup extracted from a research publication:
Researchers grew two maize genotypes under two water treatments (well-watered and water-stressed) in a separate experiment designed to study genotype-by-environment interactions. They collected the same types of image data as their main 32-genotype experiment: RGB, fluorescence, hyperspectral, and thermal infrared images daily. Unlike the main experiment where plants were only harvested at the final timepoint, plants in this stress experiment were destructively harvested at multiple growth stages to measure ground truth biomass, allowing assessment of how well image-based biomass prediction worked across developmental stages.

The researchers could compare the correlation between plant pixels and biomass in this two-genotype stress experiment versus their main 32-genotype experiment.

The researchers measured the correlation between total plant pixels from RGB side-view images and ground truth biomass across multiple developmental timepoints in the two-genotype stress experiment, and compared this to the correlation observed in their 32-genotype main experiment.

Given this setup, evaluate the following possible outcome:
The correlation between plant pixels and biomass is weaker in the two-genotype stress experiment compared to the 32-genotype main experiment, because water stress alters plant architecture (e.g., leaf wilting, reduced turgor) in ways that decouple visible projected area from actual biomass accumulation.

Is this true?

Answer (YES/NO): NO